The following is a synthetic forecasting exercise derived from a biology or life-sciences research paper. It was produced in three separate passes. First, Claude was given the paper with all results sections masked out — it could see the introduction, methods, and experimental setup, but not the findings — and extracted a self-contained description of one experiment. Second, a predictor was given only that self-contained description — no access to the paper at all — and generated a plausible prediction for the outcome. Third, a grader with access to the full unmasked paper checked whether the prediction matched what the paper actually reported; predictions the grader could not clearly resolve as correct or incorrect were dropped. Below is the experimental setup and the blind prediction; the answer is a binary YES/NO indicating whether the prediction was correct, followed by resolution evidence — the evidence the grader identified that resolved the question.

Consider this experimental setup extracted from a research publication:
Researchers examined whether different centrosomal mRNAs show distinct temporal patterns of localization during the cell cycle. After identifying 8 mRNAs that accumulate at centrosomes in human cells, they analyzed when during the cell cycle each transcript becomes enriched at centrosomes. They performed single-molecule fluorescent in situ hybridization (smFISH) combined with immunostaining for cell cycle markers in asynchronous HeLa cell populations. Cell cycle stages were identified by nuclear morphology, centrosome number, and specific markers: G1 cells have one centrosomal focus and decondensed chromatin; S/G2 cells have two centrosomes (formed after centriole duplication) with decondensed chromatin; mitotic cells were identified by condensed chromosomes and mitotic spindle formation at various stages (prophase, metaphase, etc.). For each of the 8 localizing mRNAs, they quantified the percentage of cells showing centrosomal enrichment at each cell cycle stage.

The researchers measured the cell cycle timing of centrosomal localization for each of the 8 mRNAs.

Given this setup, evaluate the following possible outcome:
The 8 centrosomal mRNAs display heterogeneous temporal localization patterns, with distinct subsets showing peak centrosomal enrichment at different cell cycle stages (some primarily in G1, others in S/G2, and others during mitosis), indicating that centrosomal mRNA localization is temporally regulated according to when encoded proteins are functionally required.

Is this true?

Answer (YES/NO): NO